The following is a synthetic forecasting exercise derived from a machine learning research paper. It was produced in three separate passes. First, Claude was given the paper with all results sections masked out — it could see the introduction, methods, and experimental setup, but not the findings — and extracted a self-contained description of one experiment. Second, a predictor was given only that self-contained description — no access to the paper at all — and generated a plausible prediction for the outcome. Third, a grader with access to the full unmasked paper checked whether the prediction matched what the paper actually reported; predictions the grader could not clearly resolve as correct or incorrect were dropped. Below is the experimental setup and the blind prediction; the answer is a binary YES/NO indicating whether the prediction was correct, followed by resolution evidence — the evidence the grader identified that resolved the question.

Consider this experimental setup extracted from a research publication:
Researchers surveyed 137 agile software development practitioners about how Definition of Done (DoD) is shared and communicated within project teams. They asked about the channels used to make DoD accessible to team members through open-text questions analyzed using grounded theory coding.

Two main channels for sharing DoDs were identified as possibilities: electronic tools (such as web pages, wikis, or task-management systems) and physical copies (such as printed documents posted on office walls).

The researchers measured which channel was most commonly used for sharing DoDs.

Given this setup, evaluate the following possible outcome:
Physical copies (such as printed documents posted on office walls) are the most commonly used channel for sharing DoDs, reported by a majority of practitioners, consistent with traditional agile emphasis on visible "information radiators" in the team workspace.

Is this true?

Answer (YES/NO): NO